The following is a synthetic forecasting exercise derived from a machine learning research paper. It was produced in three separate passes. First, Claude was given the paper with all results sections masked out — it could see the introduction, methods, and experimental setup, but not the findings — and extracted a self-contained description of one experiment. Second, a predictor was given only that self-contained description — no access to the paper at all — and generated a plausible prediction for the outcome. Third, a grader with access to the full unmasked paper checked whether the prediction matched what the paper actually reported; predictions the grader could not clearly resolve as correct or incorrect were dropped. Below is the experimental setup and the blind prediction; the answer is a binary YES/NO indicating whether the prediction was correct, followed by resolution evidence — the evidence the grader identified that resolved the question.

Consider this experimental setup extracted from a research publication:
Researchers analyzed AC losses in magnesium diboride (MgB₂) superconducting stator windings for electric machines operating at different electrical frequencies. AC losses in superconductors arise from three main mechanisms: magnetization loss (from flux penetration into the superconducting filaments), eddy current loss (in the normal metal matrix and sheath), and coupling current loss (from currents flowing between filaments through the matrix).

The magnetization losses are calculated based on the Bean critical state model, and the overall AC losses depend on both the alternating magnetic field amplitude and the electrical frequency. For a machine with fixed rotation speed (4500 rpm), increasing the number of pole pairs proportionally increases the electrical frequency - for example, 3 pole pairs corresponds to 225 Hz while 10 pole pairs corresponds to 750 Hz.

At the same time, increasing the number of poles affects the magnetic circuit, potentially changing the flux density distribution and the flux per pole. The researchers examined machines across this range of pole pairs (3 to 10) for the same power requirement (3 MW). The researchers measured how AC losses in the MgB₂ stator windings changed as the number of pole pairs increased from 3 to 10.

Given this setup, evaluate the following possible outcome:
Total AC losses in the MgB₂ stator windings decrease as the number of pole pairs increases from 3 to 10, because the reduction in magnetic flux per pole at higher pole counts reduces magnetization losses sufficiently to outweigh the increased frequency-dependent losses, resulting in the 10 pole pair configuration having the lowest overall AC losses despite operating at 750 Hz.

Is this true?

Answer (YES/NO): NO